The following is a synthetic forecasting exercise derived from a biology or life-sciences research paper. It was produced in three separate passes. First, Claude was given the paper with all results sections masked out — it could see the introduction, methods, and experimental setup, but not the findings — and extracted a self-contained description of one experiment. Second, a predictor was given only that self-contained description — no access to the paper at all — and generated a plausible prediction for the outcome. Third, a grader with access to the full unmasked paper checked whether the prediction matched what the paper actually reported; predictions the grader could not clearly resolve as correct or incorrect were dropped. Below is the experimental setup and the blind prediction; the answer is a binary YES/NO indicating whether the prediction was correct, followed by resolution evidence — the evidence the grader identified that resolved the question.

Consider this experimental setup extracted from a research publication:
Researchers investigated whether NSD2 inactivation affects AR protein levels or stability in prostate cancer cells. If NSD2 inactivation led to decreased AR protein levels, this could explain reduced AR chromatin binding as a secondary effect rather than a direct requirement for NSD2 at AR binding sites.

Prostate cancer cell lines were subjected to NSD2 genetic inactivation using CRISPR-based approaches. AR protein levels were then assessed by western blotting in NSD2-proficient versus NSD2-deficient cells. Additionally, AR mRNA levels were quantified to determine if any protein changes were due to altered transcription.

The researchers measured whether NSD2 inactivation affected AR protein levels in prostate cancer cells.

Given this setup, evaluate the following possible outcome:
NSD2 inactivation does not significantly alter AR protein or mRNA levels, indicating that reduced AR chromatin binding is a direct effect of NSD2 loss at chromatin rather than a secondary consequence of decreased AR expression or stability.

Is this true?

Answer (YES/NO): YES